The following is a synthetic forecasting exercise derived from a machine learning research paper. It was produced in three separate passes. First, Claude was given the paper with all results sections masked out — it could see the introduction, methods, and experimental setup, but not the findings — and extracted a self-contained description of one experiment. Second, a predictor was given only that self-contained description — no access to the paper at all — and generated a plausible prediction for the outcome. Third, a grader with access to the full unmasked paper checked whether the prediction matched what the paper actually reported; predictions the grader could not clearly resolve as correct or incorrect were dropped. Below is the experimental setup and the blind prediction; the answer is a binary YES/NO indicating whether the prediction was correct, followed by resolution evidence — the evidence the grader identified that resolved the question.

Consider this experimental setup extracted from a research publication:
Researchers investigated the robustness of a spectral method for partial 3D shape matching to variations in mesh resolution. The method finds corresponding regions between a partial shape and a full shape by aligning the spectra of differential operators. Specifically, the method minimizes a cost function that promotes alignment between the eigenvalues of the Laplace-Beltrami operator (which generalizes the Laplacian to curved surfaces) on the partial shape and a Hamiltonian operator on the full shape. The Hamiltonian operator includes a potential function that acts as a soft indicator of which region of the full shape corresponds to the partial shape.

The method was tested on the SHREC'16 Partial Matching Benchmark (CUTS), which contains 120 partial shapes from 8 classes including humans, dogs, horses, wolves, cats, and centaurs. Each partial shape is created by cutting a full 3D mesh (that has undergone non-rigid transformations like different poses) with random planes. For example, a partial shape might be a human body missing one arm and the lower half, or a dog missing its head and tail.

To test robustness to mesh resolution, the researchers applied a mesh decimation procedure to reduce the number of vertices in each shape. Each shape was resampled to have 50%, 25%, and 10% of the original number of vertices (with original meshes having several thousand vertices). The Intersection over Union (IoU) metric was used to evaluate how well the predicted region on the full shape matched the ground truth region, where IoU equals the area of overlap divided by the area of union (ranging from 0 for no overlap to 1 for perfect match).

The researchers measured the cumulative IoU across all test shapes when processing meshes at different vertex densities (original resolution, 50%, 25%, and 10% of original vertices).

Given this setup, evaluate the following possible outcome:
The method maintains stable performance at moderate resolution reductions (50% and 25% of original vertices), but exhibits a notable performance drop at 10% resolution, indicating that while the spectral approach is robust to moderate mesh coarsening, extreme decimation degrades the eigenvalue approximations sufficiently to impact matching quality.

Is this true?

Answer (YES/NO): NO